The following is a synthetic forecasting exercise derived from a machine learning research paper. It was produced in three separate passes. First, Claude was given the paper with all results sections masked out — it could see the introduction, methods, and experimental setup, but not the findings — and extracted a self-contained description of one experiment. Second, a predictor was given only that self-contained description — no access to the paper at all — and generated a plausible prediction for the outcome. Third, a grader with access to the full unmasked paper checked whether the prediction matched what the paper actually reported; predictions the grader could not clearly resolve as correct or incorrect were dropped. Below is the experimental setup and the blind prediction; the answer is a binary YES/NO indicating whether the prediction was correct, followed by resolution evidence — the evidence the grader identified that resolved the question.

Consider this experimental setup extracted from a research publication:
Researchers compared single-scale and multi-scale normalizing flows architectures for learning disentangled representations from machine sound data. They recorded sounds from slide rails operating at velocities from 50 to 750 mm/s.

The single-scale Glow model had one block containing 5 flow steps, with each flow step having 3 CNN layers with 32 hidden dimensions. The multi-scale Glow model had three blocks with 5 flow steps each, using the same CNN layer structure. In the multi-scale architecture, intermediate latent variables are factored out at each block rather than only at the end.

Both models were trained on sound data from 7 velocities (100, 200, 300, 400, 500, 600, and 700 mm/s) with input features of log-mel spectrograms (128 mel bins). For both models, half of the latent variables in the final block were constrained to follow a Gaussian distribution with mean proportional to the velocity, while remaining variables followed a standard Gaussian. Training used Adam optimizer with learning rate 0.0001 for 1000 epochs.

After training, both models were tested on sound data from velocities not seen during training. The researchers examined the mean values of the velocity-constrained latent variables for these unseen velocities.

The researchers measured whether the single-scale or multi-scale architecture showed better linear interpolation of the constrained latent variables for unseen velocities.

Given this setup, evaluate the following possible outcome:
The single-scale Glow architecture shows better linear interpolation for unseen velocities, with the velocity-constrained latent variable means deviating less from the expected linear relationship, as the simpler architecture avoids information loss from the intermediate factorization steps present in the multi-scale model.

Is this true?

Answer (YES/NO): NO